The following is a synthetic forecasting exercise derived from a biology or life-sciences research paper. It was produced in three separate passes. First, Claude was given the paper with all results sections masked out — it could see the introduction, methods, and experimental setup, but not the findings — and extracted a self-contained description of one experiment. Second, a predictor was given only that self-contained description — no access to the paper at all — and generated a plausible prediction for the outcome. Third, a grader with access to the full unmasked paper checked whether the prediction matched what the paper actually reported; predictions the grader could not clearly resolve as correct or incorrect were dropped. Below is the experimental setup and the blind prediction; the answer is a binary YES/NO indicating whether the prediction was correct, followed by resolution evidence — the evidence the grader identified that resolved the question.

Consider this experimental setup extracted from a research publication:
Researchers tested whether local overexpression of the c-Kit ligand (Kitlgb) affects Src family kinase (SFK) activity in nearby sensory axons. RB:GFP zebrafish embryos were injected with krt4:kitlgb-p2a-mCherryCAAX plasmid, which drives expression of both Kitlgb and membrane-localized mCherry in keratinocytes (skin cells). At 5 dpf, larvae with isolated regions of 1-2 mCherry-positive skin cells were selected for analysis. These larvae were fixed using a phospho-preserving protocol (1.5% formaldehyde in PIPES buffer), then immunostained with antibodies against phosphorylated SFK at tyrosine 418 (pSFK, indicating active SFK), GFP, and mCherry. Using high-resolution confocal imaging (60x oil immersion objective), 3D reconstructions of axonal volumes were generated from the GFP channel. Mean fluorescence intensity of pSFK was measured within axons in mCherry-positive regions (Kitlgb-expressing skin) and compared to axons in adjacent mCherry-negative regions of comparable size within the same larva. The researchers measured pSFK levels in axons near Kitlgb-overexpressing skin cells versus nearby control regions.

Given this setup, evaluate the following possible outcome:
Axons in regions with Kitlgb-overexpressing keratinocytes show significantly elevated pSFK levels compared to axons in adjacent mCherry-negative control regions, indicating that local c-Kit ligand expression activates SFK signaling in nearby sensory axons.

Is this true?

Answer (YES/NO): YES